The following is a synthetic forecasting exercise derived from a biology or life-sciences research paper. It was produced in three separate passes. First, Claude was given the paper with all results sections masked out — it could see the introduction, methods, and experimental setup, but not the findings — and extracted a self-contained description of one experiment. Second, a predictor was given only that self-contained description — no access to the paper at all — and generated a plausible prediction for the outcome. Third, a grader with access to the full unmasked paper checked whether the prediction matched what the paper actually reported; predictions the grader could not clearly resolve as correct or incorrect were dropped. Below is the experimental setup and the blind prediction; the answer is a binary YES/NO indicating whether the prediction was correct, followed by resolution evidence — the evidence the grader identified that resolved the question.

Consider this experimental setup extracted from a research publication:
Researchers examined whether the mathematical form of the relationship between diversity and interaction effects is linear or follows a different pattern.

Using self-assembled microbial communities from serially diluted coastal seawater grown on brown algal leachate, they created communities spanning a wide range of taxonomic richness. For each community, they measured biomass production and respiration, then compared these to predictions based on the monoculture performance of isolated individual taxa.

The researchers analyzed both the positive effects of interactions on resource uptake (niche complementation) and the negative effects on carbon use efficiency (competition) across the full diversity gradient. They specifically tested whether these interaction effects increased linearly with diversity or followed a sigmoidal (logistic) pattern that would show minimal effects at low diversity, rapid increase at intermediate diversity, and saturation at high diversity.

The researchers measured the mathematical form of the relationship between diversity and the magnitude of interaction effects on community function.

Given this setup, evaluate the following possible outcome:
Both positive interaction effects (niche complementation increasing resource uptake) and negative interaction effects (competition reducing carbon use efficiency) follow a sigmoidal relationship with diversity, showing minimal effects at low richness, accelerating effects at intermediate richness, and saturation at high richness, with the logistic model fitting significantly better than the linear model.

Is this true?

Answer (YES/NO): NO